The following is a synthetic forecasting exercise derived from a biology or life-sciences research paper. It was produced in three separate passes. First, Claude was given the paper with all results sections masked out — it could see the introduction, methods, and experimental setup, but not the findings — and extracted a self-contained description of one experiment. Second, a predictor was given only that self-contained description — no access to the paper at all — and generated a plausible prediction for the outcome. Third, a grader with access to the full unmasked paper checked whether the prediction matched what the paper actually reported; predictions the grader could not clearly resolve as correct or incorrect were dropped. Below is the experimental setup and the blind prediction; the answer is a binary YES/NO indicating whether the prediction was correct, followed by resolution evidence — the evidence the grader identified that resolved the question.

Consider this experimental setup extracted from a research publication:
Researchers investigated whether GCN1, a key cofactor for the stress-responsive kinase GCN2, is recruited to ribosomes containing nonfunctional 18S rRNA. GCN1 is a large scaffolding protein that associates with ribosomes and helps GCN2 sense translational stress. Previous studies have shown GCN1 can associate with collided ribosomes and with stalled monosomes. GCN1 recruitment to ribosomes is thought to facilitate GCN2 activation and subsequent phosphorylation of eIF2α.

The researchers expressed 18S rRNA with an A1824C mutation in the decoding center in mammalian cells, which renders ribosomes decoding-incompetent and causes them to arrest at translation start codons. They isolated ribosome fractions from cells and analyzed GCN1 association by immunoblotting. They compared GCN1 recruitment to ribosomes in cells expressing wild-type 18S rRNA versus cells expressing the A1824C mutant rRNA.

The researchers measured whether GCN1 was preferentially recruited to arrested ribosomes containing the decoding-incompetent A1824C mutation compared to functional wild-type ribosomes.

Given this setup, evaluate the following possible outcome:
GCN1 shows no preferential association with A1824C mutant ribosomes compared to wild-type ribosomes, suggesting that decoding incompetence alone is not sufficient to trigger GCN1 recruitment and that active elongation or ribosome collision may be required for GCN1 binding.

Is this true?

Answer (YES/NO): NO